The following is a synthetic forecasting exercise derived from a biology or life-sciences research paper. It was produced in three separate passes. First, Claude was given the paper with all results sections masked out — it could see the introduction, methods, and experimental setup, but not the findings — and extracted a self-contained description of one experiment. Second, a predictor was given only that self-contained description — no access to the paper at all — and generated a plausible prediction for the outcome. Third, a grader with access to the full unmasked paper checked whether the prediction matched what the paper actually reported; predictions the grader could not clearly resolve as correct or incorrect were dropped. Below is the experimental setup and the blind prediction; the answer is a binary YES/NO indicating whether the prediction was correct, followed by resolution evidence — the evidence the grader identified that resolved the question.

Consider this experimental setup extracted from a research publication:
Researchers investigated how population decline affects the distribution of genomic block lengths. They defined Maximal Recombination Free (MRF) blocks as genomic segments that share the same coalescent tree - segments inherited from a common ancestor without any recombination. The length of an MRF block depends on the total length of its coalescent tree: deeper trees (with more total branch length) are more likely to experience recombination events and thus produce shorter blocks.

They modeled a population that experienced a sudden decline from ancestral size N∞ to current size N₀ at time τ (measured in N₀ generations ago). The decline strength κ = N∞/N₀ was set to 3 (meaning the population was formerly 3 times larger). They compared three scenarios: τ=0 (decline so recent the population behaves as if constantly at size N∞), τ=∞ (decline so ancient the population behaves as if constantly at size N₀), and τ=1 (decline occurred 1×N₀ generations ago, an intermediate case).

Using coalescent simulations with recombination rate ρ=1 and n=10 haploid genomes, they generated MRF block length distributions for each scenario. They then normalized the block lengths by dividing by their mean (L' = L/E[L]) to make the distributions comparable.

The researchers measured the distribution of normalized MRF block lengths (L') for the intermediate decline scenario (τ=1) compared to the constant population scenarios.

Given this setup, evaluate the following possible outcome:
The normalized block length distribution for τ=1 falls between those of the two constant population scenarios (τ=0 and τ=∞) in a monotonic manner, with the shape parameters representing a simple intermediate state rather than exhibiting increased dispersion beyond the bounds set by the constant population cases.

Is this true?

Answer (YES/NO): NO